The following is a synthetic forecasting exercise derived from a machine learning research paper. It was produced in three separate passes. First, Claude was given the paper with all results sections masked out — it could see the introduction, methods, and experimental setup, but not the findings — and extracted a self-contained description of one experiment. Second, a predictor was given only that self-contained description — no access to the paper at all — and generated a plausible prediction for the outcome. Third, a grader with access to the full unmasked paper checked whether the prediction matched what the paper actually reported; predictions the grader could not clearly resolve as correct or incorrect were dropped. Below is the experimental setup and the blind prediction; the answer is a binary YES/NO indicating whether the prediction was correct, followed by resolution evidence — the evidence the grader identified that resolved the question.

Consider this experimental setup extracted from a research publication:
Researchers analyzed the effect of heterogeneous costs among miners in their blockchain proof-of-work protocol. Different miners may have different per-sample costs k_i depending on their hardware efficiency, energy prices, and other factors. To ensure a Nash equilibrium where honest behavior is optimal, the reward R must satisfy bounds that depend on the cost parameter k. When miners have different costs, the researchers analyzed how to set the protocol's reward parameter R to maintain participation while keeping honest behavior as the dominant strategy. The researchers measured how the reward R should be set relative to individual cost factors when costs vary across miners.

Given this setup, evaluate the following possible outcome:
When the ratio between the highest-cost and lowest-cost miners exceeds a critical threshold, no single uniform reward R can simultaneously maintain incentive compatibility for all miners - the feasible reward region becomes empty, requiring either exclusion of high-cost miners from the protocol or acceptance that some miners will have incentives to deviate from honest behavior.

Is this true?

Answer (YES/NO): NO